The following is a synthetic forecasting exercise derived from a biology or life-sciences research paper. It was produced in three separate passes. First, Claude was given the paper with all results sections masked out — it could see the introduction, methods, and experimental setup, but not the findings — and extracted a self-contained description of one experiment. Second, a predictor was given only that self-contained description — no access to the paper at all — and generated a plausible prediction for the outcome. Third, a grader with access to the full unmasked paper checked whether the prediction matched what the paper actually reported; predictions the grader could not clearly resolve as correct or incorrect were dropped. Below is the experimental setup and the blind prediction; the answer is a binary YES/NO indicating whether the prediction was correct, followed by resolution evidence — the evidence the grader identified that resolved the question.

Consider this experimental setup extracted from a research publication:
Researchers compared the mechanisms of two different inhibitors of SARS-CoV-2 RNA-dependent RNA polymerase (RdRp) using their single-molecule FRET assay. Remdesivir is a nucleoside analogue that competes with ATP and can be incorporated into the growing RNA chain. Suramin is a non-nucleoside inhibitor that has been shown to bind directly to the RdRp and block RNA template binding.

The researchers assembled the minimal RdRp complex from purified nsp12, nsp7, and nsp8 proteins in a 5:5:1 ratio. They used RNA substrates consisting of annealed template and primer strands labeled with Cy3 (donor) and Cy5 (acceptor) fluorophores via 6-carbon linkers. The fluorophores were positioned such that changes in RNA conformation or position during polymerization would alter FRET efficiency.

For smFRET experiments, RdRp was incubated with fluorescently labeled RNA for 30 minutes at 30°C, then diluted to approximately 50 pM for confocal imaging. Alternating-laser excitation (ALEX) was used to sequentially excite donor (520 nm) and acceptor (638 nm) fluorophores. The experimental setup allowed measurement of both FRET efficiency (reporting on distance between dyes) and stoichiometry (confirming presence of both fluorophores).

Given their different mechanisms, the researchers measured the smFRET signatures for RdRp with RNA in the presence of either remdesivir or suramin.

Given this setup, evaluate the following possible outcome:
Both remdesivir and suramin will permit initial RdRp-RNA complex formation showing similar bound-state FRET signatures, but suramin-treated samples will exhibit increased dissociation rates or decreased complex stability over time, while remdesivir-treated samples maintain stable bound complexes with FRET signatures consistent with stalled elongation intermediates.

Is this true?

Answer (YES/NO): NO